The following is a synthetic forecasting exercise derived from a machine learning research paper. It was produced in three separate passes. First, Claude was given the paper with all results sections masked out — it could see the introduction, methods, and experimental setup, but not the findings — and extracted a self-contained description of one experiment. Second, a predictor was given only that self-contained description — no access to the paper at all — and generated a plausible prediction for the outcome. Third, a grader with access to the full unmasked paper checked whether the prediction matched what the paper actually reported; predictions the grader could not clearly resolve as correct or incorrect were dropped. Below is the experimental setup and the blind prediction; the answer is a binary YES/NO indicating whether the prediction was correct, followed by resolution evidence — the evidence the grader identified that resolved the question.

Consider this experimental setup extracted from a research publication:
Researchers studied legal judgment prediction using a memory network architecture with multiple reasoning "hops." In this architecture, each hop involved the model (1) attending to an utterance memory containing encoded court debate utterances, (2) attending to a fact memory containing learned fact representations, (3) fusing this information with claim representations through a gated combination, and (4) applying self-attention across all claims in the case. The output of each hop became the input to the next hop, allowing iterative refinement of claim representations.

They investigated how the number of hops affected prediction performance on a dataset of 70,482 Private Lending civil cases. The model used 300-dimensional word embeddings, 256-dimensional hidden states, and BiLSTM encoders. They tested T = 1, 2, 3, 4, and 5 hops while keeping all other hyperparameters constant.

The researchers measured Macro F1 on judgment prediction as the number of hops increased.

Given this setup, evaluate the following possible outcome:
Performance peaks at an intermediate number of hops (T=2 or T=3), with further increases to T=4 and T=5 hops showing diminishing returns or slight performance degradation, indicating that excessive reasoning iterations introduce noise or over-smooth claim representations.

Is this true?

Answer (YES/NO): YES